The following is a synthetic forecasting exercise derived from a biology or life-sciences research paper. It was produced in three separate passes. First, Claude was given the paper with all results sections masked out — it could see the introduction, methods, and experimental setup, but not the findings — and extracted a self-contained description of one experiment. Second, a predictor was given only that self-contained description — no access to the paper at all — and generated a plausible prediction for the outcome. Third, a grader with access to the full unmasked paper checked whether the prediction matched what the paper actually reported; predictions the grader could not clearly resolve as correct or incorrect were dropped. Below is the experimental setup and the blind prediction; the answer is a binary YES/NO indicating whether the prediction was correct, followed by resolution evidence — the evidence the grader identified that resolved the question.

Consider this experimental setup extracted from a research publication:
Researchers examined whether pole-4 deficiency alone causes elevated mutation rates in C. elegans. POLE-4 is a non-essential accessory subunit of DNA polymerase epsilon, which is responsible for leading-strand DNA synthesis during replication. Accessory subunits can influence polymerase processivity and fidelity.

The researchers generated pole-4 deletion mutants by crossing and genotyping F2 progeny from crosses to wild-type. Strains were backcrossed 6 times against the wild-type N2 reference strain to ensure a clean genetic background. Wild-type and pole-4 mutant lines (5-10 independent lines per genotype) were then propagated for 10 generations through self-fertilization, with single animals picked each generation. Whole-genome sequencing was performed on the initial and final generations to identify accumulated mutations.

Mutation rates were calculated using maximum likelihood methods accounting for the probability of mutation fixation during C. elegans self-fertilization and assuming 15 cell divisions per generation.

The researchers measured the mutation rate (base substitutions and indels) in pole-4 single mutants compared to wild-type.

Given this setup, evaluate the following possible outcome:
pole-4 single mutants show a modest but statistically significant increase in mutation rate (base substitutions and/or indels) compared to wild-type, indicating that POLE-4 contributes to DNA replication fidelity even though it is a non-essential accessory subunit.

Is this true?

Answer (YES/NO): NO